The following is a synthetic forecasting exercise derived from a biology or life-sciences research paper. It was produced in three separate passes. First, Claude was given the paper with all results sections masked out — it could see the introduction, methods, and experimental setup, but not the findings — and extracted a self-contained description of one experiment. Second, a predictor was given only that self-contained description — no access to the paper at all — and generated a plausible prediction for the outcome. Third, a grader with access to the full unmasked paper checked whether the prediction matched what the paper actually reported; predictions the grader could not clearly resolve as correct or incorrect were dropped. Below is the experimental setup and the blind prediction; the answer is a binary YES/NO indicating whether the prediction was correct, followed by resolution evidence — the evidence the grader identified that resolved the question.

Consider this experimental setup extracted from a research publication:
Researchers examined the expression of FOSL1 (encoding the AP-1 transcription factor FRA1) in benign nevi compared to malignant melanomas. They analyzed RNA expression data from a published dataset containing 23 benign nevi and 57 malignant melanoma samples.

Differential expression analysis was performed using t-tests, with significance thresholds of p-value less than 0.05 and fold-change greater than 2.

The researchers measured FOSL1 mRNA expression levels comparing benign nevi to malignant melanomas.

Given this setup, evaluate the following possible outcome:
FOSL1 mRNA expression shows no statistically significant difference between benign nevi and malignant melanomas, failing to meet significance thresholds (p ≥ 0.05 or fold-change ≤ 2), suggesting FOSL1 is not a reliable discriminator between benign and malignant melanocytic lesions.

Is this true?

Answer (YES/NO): NO